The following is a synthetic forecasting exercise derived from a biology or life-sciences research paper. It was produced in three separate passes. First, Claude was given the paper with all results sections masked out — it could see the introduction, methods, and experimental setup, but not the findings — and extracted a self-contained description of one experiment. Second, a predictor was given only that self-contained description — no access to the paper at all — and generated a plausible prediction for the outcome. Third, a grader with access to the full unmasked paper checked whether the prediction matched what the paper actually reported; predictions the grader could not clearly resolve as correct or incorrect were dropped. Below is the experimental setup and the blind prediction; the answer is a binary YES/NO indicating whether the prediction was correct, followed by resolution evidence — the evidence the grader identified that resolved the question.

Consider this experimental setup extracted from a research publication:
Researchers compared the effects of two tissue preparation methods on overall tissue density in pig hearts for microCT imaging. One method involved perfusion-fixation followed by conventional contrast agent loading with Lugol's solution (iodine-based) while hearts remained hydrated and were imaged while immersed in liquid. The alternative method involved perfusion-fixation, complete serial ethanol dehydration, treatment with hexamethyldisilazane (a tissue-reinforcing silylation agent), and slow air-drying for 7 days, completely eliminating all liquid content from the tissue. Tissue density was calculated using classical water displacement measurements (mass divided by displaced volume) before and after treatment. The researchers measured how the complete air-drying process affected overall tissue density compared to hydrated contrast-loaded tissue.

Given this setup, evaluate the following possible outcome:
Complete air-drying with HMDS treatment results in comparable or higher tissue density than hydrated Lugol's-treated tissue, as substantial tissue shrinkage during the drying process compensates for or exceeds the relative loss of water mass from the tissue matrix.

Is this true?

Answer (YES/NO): NO